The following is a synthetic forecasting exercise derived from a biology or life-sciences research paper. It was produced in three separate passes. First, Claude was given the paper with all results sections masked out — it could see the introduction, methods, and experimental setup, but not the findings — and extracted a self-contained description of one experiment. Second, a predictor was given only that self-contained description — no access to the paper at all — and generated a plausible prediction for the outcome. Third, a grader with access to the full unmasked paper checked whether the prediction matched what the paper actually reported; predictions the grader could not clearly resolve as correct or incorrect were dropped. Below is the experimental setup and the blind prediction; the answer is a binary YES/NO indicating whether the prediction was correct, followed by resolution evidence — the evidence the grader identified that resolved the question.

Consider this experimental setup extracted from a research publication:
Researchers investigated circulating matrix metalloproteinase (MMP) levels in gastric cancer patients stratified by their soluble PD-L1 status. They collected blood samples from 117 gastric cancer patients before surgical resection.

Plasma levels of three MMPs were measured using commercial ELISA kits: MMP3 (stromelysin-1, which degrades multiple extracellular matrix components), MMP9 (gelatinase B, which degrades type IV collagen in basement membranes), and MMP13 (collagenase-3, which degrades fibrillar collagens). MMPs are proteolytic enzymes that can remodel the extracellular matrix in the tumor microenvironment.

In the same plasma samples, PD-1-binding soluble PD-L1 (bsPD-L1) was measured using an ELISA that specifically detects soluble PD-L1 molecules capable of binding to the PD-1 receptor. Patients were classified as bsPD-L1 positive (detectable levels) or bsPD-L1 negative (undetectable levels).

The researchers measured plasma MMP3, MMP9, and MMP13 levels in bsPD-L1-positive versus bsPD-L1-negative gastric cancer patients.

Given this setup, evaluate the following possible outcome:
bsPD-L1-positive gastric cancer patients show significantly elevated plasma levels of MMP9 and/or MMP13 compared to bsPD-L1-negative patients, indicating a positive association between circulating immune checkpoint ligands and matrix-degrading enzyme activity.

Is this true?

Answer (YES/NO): YES